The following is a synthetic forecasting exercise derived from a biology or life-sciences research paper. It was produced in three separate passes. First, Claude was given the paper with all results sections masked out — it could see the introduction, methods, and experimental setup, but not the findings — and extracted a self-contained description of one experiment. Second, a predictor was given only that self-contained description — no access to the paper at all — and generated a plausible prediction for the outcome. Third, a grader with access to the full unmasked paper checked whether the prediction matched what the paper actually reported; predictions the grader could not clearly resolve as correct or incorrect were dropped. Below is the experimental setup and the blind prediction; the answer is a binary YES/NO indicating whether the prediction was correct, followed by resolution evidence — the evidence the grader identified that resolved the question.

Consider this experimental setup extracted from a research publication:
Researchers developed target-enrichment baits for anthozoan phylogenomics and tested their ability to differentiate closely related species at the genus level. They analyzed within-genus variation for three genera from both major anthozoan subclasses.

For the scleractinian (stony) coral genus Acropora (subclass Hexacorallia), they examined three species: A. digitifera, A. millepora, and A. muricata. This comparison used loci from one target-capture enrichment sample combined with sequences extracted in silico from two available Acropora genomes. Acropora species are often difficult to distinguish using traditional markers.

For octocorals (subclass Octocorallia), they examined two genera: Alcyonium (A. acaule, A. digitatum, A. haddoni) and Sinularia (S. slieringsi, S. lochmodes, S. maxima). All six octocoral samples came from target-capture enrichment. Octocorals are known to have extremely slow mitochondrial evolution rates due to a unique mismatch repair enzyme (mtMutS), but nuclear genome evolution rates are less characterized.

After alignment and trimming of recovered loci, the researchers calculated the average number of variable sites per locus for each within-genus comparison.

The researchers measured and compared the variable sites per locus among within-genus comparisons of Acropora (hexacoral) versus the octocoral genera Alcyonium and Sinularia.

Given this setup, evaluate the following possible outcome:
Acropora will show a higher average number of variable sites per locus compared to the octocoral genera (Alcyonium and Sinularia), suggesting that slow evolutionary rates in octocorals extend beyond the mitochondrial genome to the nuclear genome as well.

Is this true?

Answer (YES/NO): NO